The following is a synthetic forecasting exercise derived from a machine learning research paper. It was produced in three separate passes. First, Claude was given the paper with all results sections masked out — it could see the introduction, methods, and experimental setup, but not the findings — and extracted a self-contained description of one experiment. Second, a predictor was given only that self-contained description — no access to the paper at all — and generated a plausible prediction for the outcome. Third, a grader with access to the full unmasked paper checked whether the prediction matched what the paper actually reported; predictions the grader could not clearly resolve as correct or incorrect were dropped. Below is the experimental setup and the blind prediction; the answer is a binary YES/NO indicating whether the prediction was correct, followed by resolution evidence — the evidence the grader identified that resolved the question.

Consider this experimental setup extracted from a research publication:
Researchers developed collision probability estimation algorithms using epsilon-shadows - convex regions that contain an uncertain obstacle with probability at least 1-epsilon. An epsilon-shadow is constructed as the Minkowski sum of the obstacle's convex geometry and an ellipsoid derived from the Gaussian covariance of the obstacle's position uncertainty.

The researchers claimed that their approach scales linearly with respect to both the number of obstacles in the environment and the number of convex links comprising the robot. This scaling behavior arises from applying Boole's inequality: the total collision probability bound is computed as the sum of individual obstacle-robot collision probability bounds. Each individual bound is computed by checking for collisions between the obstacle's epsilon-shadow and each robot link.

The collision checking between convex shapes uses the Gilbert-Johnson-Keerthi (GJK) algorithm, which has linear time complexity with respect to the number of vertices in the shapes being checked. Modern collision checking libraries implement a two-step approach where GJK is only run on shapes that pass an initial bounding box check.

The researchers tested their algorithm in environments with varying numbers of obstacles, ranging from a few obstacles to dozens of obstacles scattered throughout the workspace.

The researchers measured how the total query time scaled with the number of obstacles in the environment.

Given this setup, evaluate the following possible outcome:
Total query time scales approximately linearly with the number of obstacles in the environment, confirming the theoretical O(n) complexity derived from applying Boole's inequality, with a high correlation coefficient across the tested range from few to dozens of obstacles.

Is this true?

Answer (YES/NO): NO